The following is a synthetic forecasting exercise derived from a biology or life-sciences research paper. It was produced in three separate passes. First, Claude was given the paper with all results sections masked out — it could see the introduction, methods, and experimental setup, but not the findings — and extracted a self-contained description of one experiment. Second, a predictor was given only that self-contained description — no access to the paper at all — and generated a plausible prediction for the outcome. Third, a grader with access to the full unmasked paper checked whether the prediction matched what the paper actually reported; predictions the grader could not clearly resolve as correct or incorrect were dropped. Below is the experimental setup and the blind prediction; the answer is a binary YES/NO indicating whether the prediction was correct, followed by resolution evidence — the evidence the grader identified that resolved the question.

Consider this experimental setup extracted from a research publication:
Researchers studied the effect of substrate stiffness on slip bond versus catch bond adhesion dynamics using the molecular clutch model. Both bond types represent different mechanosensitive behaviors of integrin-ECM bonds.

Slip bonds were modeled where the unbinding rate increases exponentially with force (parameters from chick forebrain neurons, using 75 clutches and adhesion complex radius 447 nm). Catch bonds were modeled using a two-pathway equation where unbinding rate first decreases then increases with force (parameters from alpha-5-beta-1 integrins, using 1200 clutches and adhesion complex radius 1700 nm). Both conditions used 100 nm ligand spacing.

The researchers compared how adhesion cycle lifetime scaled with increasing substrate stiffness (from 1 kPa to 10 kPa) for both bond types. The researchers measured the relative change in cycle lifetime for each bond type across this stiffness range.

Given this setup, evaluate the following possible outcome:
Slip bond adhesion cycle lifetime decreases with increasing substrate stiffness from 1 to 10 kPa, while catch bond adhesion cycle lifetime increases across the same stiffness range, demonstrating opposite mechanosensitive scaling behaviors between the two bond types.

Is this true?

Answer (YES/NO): NO